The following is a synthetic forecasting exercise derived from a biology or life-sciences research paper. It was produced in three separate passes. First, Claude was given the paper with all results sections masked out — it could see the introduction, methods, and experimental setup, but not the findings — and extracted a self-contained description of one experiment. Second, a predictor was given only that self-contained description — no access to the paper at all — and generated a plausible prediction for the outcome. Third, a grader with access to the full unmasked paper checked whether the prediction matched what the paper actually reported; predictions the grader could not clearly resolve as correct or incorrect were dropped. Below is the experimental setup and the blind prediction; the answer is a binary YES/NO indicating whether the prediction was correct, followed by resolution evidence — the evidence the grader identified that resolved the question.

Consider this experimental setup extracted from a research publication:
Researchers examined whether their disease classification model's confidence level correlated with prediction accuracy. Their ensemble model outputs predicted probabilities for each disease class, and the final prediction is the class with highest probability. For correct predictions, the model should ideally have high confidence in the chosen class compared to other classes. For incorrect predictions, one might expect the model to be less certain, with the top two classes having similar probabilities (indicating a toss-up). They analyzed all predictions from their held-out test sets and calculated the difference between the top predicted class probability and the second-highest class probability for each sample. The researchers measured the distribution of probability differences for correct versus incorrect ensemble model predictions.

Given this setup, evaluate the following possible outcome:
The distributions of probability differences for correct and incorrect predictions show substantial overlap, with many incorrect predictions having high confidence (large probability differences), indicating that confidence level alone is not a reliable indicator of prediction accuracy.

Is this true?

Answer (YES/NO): NO